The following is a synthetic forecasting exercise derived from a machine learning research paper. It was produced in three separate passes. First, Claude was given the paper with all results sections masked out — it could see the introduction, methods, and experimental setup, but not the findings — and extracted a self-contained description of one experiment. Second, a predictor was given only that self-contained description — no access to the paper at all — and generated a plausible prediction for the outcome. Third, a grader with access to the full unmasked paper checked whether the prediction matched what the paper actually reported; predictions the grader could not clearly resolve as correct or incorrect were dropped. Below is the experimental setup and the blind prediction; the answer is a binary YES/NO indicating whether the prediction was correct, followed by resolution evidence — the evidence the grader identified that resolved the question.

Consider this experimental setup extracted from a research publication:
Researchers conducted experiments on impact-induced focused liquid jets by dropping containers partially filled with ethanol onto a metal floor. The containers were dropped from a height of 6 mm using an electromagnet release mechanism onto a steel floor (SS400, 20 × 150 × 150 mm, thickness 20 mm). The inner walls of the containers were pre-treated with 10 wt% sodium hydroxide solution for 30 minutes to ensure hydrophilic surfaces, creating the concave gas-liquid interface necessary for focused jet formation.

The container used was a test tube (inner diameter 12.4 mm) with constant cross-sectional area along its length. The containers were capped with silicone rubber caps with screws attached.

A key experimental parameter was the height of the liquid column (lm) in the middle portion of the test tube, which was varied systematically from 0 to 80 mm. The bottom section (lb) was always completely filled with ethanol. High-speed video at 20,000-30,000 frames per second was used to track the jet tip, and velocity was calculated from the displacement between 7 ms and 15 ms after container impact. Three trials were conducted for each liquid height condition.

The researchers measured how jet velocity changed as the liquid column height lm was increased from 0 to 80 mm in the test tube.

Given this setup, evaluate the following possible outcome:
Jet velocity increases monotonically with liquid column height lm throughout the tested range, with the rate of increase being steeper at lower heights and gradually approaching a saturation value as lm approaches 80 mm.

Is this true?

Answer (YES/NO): NO